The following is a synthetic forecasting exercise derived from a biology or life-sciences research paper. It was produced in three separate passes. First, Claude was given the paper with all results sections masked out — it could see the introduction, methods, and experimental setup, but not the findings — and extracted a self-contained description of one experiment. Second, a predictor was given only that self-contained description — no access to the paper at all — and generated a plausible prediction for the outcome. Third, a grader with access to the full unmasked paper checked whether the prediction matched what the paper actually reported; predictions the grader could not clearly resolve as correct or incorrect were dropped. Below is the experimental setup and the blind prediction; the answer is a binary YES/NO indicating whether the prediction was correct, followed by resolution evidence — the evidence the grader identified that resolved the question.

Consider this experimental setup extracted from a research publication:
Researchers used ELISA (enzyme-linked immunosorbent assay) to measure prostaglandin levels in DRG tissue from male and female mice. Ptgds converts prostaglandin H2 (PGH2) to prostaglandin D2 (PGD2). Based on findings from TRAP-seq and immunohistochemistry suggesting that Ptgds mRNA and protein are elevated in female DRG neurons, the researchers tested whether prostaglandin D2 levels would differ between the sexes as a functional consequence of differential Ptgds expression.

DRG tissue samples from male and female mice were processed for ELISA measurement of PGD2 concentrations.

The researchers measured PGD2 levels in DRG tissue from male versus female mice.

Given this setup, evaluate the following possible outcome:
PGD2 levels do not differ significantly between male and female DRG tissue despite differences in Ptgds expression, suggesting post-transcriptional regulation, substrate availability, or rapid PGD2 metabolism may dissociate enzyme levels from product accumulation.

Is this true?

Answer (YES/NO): NO